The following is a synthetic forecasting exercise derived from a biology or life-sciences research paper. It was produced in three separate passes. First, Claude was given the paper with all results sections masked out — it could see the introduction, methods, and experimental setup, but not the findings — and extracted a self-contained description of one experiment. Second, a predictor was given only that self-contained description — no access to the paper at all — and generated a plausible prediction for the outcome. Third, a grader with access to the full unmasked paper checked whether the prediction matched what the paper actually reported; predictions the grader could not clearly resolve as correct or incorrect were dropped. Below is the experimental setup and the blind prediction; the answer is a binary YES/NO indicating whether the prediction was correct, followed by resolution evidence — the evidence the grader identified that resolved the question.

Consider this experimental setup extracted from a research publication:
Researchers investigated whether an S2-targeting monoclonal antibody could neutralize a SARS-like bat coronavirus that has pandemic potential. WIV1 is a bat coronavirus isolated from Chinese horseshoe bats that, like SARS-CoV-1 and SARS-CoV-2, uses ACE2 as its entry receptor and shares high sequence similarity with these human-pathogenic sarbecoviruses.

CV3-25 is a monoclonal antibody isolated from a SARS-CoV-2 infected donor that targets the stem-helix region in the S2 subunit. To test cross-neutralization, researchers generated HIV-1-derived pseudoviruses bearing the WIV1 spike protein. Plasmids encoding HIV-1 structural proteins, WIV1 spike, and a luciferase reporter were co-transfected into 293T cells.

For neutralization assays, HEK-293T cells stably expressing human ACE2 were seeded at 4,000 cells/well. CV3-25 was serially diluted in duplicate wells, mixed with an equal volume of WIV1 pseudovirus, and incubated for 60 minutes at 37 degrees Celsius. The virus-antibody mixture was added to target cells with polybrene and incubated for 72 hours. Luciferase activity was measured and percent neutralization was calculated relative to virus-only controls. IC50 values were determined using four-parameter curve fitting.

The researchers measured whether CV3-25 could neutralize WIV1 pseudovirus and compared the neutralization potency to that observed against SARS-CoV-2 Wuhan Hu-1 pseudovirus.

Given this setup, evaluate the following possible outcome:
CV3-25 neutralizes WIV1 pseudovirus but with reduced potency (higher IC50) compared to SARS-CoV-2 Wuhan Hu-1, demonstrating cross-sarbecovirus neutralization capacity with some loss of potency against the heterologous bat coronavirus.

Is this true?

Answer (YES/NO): NO